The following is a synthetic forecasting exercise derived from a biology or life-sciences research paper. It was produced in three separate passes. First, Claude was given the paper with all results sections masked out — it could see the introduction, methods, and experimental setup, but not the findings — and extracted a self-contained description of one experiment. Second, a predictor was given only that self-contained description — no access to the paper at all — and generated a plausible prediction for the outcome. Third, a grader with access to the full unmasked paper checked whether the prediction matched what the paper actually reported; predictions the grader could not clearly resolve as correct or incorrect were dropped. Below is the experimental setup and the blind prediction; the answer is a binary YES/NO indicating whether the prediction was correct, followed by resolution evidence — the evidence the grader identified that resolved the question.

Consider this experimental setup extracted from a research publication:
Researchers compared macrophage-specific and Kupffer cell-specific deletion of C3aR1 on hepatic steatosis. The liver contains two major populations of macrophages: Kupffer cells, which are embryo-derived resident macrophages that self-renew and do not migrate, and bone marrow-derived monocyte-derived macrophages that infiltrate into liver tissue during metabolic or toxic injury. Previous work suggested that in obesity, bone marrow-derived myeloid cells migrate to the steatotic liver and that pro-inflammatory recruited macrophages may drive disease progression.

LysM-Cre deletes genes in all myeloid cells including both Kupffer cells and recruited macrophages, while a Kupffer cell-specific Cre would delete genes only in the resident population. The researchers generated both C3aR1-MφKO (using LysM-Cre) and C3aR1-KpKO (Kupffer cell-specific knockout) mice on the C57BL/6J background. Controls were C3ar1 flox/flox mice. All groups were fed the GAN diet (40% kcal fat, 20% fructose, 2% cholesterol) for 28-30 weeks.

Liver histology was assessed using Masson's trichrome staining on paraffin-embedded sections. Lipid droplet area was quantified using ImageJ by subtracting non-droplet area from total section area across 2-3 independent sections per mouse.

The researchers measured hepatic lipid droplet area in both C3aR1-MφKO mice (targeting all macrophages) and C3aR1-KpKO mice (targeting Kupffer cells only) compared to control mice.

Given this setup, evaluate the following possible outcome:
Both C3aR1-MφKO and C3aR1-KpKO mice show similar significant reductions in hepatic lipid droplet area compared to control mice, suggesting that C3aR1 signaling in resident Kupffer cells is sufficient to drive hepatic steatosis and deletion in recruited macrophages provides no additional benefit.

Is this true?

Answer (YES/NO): NO